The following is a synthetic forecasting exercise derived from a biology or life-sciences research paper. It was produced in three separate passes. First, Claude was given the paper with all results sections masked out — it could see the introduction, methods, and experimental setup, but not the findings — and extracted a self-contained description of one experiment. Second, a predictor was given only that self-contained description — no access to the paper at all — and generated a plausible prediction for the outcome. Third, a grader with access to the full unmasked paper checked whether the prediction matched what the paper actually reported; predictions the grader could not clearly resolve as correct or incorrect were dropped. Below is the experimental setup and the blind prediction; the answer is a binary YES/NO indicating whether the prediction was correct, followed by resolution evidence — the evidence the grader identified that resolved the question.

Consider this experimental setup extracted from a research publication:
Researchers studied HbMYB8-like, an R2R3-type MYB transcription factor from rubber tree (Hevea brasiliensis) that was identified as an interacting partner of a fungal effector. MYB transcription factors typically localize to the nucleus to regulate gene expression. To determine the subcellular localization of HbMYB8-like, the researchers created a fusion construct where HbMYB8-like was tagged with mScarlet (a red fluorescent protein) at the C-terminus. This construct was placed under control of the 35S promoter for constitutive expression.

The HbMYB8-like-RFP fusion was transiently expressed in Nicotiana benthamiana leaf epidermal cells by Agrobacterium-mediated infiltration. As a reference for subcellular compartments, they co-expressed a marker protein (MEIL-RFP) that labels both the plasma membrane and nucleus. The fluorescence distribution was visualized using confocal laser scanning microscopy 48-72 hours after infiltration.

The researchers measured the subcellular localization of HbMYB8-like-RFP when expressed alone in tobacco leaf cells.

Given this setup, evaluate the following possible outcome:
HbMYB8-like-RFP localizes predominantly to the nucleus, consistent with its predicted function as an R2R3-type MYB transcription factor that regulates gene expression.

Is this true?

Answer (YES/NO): YES